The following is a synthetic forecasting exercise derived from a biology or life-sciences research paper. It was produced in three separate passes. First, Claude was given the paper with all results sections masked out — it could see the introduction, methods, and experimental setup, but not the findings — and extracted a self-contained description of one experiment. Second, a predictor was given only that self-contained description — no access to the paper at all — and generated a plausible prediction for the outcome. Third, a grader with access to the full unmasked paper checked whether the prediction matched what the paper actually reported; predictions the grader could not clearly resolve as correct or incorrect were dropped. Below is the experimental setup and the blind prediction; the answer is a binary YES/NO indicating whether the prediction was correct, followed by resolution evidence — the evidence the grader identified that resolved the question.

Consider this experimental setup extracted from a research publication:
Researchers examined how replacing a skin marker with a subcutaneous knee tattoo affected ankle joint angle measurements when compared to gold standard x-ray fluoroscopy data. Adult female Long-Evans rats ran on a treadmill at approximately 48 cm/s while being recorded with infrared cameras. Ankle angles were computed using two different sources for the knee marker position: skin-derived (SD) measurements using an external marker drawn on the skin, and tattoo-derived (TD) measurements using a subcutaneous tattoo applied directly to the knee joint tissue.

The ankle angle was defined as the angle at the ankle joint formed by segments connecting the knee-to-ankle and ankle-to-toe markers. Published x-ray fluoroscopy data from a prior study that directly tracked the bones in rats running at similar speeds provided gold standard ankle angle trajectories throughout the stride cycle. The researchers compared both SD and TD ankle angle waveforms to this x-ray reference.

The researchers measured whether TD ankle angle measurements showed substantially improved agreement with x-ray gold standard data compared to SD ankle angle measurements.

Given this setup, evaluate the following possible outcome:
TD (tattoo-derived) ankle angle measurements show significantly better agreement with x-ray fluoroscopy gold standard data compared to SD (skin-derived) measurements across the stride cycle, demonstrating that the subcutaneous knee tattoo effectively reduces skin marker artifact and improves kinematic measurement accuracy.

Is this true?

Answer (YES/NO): NO